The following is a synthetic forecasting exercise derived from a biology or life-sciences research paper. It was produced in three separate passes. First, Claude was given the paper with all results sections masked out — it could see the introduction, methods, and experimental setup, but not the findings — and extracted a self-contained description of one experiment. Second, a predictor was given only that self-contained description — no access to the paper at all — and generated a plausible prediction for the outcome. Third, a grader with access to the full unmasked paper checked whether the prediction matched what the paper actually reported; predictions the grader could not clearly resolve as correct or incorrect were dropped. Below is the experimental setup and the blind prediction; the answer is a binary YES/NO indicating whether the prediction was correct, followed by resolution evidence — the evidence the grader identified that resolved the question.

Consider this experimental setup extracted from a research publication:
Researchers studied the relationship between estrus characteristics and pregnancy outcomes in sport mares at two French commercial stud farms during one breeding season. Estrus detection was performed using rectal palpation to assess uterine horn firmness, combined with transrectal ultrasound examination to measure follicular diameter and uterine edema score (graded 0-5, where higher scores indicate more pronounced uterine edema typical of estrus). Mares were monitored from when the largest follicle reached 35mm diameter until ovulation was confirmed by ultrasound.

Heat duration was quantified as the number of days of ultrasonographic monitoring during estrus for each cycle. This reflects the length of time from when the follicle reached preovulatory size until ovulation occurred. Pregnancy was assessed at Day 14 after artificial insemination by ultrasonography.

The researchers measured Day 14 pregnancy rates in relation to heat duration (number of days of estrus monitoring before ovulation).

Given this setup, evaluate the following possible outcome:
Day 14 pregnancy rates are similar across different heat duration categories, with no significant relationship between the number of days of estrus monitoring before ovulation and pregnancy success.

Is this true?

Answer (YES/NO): YES